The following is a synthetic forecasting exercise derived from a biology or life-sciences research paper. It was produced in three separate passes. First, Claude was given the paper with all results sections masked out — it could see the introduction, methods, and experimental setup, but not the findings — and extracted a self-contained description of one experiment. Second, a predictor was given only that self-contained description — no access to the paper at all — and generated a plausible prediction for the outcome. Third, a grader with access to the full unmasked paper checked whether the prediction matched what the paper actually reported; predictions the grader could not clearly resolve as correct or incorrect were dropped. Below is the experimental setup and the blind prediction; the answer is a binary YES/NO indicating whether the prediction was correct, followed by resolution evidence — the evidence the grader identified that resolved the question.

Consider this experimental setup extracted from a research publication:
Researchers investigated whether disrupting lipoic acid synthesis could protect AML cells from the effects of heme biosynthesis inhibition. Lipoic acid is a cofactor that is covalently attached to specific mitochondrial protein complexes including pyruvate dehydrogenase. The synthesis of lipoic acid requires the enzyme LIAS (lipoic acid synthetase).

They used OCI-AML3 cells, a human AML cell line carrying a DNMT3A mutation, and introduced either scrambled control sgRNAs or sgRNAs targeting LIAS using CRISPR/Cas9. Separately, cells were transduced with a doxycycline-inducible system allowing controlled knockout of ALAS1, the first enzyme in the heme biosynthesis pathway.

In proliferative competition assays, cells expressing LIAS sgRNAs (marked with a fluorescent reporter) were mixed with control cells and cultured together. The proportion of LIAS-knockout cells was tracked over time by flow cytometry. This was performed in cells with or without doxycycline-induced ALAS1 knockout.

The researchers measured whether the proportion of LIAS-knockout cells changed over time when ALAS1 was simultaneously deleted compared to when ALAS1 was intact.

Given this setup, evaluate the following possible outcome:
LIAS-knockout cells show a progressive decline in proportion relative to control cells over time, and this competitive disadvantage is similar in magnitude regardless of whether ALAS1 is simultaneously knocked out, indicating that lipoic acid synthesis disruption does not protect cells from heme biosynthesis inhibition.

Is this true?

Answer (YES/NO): NO